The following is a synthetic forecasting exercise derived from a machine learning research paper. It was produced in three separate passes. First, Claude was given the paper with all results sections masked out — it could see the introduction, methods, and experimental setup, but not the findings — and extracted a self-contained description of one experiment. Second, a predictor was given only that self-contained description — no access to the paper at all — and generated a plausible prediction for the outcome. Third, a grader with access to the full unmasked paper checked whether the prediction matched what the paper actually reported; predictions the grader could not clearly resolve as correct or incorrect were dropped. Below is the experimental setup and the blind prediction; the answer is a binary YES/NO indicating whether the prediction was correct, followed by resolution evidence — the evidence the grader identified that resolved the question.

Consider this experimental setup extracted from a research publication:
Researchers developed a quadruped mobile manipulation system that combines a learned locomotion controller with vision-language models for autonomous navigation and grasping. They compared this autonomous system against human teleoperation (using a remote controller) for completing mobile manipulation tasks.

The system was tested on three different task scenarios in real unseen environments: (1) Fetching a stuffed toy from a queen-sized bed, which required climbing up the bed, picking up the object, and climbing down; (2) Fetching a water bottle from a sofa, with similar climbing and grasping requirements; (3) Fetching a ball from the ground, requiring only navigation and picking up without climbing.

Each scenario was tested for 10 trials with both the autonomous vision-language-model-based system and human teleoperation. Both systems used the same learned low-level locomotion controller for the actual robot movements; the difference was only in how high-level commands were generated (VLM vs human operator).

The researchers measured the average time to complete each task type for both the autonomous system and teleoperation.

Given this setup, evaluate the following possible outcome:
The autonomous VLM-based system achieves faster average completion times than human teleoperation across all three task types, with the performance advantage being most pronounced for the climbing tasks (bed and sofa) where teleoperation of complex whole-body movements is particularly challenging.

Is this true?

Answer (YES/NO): NO